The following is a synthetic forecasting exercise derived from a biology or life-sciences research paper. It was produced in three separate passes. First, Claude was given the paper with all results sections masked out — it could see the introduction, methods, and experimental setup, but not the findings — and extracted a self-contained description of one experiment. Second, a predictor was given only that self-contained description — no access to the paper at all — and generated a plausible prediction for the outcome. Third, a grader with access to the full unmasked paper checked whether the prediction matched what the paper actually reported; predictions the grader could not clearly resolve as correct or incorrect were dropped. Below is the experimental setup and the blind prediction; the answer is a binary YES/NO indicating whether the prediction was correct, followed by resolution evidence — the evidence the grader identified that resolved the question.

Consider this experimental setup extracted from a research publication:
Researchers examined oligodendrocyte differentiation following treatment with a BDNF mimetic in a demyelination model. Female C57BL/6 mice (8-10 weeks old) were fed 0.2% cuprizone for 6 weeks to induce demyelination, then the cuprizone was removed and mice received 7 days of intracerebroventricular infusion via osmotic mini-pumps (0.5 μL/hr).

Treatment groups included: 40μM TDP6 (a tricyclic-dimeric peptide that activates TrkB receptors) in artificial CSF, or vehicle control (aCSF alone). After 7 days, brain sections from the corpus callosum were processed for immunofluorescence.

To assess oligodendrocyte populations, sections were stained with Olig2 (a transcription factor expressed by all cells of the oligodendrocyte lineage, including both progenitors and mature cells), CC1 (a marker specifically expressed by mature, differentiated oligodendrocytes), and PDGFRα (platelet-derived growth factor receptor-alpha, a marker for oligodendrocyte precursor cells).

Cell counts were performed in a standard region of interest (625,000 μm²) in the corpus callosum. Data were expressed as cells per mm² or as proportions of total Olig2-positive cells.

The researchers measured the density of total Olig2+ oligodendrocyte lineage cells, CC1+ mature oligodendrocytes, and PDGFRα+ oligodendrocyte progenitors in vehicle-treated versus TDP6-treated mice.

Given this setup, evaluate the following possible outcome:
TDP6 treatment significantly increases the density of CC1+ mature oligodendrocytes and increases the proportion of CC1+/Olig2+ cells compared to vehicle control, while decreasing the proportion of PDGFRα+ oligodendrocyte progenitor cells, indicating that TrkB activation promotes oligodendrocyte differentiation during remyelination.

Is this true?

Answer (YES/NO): NO